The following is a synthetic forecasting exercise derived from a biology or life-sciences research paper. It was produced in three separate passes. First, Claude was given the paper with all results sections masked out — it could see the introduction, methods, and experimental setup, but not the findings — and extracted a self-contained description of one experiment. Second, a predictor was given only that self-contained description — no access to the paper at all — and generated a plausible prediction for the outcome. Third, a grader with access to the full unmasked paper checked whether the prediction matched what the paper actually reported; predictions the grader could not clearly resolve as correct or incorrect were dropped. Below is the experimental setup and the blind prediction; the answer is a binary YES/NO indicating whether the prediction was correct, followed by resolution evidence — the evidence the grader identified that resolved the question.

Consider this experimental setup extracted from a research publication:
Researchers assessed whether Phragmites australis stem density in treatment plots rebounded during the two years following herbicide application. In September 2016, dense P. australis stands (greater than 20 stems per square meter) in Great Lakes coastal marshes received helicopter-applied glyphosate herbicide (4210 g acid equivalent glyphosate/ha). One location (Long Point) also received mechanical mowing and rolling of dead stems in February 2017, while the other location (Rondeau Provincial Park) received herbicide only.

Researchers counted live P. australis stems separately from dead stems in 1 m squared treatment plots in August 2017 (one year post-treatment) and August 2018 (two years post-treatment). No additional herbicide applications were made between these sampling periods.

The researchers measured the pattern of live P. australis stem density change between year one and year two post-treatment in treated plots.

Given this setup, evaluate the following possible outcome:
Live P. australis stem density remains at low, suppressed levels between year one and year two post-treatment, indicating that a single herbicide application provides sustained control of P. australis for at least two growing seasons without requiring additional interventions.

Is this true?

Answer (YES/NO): NO